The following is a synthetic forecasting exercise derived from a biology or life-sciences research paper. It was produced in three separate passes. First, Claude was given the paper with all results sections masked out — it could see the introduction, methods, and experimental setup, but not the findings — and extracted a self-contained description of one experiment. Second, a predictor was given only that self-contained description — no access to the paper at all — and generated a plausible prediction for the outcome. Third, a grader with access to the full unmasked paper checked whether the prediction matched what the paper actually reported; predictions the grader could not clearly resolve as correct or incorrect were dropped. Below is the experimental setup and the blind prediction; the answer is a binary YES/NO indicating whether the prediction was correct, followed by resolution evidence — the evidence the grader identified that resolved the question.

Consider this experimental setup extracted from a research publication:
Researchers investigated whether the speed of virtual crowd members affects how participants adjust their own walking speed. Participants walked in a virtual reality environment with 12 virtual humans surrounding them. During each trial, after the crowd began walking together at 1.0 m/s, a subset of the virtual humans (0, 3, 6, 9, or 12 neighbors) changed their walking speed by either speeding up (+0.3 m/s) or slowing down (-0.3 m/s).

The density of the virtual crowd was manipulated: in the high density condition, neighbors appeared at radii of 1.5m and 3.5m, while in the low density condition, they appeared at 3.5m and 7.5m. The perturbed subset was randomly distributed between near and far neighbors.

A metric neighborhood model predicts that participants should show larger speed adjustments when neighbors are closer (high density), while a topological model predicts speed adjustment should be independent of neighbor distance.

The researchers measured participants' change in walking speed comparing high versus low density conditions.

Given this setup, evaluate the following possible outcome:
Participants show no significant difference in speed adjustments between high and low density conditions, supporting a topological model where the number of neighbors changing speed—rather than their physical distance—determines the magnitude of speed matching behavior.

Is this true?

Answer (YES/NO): NO